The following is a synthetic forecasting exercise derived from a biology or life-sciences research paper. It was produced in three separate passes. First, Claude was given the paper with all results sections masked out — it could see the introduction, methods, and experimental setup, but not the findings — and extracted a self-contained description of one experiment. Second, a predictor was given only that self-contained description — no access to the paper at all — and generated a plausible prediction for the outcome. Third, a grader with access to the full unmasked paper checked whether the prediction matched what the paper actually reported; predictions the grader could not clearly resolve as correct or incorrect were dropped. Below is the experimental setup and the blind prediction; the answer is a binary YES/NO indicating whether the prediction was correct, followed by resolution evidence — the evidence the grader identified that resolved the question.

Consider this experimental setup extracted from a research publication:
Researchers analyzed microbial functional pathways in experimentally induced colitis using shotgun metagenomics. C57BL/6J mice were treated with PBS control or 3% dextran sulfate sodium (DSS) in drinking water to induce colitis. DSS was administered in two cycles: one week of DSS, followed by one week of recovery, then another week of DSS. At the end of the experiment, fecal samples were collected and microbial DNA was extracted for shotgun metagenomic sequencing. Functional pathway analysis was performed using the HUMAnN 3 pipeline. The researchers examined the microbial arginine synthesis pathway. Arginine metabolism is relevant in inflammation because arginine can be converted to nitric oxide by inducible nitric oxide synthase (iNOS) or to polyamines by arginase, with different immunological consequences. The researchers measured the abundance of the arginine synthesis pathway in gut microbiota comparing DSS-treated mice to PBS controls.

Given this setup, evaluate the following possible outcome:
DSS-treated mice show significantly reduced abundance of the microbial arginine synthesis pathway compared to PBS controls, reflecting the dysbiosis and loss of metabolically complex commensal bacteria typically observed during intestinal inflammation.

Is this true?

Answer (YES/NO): NO